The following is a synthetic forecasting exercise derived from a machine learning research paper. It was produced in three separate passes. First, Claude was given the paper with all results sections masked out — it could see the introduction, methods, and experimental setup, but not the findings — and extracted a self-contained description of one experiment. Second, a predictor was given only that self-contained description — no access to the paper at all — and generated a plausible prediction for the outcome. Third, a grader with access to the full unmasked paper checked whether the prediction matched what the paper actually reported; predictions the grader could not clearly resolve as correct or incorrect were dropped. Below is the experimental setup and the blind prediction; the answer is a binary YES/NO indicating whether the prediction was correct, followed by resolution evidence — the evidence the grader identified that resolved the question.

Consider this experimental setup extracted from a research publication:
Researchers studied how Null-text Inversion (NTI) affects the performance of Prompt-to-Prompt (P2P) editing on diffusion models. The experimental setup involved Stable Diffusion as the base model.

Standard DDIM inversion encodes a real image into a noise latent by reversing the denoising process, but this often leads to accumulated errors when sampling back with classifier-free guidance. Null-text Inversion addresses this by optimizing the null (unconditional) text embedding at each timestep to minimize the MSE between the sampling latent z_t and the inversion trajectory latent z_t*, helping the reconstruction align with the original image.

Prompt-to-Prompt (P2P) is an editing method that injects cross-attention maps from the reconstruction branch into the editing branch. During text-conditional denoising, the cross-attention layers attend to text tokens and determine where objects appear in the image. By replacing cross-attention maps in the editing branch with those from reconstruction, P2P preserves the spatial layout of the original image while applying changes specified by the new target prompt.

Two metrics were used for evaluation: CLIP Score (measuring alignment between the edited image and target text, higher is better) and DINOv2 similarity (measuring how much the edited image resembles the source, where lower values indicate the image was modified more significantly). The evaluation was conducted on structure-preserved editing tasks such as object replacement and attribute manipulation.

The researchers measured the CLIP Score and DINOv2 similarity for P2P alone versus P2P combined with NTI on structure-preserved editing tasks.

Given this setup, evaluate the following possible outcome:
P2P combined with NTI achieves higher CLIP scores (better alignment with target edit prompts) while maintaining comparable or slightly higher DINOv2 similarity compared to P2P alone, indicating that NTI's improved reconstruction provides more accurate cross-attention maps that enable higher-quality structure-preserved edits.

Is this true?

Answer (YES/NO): NO